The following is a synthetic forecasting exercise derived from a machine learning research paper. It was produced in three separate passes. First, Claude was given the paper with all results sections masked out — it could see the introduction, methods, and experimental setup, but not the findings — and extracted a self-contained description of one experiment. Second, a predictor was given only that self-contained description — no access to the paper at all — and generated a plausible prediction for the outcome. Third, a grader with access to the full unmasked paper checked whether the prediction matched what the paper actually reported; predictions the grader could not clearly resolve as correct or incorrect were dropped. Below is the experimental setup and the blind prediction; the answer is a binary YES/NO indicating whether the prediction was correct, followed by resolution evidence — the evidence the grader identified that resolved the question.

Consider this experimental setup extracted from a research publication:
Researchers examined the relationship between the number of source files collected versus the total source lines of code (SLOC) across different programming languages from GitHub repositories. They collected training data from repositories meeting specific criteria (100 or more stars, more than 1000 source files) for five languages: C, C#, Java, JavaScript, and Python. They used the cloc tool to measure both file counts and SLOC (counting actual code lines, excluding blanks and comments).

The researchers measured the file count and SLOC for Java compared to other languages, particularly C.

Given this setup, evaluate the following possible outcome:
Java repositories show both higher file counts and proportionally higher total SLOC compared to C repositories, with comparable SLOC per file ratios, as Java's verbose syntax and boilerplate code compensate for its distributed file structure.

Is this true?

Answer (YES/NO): NO